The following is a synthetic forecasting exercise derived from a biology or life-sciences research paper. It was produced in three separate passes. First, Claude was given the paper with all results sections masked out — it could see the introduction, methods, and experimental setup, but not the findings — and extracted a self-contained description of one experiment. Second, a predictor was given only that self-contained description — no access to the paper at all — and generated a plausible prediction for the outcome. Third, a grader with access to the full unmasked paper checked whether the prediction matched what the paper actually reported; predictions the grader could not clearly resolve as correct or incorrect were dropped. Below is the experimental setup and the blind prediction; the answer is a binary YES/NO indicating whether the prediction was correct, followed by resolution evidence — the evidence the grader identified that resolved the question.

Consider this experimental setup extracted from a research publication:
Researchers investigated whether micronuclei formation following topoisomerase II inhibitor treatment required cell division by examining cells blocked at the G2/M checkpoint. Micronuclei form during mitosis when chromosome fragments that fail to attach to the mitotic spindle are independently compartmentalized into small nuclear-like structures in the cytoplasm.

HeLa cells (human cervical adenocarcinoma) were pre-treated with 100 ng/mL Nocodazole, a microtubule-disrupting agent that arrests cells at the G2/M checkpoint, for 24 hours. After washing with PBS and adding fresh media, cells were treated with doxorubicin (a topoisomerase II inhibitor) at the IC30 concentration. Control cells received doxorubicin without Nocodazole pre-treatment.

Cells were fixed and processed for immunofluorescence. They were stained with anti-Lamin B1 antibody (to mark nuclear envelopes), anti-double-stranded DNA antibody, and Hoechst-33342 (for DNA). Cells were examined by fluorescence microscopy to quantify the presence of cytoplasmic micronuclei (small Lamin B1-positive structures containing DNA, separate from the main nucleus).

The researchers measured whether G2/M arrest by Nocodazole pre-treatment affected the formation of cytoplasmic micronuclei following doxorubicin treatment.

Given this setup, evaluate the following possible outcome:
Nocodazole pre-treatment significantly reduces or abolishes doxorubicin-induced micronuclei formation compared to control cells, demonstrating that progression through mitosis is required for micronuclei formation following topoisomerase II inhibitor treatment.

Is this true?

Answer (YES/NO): YES